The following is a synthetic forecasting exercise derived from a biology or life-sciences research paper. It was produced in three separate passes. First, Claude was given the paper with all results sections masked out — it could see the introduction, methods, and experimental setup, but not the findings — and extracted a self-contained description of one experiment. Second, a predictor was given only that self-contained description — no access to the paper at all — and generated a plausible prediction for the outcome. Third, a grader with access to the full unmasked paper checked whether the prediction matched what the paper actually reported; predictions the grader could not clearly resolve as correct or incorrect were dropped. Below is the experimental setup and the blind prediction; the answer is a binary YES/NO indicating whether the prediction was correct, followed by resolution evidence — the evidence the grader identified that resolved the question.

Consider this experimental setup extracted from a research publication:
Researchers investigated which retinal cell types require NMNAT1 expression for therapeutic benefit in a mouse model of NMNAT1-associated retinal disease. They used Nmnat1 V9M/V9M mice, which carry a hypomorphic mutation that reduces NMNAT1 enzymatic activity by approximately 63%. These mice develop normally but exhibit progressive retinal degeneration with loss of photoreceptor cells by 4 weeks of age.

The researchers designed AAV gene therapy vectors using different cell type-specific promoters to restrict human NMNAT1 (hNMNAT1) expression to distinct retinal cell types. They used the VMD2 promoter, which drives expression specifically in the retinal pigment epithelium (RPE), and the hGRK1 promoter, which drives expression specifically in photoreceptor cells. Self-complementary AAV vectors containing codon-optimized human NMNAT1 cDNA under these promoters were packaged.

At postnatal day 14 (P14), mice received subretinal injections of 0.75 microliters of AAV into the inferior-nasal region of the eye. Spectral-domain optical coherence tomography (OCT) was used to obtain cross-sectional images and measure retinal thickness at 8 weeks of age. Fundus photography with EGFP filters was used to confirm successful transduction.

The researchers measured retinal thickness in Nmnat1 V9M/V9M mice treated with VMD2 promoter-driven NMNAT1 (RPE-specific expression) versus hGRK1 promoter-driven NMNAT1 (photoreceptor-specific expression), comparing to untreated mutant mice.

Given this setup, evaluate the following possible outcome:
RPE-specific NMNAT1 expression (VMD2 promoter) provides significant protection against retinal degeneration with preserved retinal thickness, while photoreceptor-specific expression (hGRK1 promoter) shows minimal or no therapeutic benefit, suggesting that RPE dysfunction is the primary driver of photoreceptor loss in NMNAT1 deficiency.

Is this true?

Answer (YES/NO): NO